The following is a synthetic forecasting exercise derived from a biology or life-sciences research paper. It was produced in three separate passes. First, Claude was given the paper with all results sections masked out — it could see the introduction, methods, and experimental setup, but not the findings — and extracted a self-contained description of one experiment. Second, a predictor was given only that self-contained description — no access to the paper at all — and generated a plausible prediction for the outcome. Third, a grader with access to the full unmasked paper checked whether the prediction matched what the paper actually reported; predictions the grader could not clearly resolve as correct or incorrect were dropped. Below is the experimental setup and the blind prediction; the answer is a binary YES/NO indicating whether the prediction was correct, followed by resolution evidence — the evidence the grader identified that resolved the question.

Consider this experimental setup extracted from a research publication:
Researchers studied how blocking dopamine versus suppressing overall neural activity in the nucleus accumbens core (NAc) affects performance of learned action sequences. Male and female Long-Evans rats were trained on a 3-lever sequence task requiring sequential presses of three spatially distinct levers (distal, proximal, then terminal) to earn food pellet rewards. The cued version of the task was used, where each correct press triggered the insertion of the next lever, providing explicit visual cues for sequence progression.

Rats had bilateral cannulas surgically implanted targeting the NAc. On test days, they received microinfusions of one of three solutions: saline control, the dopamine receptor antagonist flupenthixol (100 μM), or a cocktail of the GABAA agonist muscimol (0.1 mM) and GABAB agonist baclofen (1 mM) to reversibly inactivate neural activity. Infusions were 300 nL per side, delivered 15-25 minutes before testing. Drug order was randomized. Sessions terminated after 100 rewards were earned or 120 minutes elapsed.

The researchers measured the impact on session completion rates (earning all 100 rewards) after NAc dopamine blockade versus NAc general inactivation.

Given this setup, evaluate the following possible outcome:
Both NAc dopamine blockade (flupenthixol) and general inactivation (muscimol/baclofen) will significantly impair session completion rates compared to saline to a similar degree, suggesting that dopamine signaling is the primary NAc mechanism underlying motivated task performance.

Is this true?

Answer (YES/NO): NO